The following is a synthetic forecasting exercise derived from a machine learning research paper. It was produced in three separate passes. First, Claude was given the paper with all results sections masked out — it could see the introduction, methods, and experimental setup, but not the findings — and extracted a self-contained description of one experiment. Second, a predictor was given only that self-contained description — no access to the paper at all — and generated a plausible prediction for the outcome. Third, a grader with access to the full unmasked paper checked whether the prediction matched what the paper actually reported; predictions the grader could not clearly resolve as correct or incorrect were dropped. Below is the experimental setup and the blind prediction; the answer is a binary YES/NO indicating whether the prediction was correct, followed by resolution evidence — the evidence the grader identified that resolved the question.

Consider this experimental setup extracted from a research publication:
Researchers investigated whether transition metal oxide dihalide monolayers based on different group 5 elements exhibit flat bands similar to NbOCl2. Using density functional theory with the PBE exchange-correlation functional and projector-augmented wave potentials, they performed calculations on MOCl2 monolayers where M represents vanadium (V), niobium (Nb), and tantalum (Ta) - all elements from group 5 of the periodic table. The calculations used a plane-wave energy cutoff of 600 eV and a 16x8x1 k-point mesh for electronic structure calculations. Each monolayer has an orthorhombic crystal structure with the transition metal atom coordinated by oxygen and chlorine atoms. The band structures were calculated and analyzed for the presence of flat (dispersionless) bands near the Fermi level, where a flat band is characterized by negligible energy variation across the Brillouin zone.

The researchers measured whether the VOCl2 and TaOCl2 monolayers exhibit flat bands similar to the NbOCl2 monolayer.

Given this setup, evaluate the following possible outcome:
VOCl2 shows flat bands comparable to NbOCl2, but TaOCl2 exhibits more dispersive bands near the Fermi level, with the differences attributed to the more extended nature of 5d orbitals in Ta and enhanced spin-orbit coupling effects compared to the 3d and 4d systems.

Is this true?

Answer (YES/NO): NO